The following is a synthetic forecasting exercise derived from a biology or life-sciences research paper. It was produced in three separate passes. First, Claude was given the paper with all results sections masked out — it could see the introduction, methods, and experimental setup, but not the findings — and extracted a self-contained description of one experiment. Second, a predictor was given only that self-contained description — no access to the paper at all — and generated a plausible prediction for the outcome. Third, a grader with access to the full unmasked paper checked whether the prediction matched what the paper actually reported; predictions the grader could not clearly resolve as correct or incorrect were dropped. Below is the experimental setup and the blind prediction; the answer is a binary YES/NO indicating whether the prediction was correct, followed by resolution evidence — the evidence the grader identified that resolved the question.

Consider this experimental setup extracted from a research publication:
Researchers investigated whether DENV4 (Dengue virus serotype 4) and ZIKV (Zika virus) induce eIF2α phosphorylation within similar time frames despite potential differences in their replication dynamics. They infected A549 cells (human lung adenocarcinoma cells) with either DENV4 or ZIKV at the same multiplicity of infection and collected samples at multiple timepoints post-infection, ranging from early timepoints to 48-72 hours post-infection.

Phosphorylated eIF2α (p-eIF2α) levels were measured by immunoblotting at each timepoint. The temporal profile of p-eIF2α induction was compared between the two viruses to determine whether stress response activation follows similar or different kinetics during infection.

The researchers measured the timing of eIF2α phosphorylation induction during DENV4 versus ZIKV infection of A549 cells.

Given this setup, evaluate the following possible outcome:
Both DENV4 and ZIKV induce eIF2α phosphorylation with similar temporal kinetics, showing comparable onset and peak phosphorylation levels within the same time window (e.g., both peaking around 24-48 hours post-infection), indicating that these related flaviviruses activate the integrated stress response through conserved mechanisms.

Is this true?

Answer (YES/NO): YES